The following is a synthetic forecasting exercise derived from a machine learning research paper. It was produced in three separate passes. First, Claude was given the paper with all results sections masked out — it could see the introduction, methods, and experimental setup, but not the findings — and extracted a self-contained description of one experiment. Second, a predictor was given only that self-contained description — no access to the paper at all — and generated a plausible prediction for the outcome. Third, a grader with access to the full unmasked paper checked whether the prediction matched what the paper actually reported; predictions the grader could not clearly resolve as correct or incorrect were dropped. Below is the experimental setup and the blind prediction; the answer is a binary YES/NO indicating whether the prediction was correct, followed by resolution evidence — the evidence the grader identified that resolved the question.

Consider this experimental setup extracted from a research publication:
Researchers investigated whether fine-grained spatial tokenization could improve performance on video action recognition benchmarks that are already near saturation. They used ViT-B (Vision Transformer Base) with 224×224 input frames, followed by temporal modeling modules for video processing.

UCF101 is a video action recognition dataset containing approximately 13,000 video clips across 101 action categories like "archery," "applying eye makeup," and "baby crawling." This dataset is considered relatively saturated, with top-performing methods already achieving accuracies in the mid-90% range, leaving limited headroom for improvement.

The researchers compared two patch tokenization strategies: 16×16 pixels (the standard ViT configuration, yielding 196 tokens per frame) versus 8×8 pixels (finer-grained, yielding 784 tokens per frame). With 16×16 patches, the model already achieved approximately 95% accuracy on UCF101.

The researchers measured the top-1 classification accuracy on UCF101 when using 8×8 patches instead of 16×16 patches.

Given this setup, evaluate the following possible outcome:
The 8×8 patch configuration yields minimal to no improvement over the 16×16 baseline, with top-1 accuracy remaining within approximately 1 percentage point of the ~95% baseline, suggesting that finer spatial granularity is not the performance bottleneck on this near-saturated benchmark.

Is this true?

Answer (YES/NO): NO